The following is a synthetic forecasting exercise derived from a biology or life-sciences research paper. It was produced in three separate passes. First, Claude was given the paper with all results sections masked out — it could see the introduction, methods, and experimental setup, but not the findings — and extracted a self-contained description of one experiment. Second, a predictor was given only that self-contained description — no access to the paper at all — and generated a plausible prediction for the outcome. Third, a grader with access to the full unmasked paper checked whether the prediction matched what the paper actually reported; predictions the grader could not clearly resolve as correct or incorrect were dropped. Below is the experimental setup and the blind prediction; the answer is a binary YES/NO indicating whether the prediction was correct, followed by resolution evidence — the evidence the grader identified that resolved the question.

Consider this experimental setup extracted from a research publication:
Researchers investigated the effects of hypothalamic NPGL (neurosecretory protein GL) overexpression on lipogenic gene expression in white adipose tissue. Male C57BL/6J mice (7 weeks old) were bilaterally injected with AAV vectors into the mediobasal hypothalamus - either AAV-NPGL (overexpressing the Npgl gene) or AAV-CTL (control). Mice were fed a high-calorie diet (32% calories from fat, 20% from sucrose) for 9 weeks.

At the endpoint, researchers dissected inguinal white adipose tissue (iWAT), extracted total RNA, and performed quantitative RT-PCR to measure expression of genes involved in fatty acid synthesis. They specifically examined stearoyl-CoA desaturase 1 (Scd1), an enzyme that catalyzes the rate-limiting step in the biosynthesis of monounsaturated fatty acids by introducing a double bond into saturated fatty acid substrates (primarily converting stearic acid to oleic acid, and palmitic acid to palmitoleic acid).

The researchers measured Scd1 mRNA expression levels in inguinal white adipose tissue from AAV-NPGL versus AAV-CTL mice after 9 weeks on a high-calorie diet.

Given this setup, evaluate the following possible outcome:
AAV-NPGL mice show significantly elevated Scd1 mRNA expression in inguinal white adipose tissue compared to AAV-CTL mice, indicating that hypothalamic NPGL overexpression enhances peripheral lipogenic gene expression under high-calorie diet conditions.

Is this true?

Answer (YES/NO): NO